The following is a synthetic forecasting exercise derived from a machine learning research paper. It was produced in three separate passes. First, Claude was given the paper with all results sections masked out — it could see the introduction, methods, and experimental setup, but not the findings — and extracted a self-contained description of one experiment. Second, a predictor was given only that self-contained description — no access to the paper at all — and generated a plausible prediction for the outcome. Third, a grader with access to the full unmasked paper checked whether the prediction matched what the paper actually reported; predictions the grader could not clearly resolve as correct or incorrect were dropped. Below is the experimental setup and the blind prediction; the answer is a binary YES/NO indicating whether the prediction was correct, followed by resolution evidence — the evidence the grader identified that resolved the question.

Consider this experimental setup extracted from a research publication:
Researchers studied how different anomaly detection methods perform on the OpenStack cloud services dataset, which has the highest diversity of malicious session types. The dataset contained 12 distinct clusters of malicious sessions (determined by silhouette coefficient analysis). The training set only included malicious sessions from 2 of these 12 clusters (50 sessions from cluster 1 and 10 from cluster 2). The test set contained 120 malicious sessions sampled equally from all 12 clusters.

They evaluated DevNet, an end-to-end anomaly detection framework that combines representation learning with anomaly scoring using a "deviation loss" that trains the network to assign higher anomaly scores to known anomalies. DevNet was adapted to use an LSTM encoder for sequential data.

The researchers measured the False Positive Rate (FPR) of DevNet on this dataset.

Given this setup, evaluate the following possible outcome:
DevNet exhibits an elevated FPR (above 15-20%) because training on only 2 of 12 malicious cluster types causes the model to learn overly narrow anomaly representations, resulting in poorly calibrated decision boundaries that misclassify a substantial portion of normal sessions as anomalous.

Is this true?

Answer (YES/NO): NO